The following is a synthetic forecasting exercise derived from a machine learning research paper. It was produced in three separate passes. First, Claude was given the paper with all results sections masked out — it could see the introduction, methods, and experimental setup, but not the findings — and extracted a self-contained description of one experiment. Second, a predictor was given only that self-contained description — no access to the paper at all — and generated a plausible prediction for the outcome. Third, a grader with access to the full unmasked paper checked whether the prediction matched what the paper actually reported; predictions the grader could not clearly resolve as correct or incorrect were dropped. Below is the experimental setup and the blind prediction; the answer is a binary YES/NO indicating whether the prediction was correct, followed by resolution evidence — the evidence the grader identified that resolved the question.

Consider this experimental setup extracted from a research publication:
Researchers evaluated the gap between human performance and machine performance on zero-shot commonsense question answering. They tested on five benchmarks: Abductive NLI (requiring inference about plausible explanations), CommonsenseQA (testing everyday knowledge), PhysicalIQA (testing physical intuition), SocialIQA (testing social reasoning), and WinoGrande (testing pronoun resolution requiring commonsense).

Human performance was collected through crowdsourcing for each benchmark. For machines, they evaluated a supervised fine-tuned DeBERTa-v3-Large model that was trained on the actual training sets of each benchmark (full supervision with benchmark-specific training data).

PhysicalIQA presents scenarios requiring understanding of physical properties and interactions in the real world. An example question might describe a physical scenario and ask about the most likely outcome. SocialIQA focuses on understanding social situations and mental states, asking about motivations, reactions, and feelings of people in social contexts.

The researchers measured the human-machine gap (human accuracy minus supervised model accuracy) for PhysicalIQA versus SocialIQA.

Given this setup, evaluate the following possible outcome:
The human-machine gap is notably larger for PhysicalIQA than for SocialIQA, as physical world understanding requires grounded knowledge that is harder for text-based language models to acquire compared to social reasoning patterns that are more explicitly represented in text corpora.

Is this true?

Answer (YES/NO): YES